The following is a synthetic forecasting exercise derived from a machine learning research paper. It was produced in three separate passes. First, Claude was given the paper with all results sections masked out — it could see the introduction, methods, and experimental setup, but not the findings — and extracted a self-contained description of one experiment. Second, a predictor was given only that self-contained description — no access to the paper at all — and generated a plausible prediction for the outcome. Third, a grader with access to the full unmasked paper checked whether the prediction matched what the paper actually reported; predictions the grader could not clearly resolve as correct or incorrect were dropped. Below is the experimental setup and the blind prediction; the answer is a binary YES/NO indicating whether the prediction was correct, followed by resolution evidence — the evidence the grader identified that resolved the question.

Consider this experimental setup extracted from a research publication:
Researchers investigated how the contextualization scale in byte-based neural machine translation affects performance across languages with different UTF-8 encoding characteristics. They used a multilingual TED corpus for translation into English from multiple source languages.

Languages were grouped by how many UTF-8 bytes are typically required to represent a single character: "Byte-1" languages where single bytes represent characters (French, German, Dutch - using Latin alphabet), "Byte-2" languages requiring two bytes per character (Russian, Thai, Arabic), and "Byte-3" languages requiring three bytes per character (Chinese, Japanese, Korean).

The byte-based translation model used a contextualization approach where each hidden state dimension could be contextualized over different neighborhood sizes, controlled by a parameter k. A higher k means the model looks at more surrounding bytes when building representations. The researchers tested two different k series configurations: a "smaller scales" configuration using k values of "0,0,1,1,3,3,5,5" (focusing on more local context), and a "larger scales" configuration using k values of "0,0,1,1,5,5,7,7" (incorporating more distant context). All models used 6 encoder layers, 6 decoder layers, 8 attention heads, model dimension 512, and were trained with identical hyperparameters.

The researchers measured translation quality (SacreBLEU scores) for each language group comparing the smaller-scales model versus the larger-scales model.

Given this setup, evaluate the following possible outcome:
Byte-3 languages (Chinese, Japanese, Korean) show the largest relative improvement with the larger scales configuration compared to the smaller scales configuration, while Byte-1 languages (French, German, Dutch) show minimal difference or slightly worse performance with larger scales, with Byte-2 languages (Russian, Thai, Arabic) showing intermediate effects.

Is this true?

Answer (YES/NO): NO